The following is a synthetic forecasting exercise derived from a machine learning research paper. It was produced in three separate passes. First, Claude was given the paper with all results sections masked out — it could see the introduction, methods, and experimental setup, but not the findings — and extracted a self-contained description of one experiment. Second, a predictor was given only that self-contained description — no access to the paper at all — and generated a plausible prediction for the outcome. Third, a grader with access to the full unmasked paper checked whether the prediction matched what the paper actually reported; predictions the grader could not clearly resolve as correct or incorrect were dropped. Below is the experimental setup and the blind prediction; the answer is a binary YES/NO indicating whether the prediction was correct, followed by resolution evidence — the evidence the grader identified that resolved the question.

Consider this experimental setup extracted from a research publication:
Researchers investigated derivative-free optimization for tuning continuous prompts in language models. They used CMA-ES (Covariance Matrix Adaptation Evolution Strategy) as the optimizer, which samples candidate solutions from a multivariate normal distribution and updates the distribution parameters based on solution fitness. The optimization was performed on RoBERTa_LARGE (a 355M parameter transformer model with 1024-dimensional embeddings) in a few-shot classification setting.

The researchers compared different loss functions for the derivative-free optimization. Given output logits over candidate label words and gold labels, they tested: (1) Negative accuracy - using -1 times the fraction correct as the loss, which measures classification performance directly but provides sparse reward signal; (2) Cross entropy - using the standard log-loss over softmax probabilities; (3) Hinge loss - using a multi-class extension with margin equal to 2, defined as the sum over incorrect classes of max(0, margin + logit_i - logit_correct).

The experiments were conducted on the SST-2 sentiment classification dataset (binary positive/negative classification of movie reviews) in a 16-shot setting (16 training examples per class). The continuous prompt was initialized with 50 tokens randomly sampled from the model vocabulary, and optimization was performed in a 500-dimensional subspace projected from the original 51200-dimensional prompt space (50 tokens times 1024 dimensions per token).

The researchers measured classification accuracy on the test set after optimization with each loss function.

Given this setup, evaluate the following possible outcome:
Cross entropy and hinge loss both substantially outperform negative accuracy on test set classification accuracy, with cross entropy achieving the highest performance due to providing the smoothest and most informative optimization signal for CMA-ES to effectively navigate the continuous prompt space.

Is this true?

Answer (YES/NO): YES